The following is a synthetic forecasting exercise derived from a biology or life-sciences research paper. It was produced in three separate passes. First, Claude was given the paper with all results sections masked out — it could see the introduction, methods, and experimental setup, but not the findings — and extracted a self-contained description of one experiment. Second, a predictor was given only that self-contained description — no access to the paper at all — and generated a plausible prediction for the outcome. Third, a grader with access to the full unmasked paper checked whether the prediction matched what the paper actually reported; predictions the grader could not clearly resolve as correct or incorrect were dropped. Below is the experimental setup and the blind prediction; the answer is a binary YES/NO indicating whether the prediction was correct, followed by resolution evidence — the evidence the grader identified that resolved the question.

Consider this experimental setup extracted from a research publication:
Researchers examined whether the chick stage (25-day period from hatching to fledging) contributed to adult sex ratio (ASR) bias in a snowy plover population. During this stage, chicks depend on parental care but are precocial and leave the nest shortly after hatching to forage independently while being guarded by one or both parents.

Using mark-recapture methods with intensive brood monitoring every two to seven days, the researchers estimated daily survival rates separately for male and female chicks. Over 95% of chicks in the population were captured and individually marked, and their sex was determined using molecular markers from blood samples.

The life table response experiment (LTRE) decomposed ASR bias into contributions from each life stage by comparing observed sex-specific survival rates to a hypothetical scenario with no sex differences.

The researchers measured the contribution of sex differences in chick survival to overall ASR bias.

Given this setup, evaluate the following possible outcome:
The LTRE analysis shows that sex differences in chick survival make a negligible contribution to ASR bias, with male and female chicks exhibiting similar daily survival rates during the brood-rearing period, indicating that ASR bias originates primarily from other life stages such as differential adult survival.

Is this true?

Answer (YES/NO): NO